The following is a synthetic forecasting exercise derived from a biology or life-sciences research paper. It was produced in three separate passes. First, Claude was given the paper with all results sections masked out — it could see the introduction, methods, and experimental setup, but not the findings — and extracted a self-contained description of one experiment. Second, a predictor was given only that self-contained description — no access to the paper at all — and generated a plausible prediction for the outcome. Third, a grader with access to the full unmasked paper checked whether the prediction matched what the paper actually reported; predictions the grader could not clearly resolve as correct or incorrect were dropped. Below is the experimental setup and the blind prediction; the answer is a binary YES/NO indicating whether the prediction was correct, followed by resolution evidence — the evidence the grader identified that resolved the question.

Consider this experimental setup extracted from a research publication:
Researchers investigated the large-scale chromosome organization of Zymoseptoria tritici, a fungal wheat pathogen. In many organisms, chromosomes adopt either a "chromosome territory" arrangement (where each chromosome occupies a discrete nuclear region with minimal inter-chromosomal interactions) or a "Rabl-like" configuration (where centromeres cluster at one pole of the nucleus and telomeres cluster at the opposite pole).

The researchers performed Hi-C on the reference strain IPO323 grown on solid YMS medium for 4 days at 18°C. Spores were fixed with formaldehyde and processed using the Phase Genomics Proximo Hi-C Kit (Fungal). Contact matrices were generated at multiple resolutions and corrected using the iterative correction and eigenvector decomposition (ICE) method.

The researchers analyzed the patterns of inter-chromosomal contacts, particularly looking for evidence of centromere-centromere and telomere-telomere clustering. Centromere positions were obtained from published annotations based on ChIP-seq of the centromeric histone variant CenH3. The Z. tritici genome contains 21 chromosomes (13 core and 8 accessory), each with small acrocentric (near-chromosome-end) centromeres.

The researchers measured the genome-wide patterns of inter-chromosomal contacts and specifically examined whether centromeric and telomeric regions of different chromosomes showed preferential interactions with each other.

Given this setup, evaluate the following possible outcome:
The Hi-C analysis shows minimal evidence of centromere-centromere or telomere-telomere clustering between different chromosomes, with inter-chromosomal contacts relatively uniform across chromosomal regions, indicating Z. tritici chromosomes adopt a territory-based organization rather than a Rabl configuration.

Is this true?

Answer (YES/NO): NO